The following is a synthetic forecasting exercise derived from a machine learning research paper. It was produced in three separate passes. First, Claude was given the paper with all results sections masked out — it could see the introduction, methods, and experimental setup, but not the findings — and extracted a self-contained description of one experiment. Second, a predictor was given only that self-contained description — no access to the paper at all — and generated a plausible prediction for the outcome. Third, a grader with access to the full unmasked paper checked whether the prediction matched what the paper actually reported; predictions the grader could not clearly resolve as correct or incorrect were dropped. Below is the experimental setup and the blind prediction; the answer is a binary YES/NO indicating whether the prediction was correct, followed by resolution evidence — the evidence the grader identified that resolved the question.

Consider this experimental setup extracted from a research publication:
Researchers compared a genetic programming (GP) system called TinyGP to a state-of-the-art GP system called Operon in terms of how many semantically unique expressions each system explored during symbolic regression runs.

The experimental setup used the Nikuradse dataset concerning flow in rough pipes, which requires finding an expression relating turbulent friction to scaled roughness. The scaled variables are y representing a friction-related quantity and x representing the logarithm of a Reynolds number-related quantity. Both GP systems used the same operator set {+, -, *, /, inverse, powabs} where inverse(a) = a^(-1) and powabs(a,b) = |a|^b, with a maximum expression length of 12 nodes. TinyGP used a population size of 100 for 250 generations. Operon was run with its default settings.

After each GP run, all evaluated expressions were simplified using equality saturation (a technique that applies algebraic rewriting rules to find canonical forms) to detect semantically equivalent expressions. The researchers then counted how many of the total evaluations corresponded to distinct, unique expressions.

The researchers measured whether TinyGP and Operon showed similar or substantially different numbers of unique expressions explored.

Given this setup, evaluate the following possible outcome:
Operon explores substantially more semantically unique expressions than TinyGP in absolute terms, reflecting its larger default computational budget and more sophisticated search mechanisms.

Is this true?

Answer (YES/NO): NO